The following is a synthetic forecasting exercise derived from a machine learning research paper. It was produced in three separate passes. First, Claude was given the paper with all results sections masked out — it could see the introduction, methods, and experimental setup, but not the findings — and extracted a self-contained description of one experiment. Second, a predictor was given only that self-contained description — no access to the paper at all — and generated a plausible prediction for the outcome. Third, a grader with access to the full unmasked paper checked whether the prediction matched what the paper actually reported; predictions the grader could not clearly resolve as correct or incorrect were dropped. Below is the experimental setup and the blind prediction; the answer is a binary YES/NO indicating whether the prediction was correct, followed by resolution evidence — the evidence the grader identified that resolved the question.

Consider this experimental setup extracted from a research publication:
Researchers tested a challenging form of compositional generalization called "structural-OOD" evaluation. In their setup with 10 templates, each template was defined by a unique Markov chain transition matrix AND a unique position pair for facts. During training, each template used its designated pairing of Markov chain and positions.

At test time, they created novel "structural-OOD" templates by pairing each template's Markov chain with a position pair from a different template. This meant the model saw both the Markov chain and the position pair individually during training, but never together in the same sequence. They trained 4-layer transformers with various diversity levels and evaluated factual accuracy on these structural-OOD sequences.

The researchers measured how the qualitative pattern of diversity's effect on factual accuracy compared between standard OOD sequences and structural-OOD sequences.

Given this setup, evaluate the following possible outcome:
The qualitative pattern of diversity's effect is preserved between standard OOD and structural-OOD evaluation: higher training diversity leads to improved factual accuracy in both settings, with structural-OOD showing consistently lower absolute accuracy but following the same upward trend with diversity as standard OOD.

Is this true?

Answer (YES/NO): YES